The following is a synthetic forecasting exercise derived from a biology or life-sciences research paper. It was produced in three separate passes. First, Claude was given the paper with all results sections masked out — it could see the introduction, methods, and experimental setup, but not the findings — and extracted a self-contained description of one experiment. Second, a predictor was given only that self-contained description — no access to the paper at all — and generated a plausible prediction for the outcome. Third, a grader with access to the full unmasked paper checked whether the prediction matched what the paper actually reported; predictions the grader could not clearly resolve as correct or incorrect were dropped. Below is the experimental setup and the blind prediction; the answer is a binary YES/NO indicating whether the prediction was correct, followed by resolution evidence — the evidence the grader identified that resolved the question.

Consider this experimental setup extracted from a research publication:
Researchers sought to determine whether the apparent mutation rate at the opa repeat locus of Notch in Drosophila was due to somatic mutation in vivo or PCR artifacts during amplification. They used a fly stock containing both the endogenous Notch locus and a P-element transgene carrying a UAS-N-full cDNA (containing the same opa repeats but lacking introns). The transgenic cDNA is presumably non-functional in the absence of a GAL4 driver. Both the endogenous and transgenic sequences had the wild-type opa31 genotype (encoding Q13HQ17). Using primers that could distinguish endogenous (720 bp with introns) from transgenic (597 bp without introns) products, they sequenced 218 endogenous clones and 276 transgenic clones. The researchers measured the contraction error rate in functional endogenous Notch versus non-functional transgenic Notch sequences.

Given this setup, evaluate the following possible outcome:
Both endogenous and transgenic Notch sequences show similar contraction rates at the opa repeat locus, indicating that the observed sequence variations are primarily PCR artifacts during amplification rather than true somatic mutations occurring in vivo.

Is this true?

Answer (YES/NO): YES